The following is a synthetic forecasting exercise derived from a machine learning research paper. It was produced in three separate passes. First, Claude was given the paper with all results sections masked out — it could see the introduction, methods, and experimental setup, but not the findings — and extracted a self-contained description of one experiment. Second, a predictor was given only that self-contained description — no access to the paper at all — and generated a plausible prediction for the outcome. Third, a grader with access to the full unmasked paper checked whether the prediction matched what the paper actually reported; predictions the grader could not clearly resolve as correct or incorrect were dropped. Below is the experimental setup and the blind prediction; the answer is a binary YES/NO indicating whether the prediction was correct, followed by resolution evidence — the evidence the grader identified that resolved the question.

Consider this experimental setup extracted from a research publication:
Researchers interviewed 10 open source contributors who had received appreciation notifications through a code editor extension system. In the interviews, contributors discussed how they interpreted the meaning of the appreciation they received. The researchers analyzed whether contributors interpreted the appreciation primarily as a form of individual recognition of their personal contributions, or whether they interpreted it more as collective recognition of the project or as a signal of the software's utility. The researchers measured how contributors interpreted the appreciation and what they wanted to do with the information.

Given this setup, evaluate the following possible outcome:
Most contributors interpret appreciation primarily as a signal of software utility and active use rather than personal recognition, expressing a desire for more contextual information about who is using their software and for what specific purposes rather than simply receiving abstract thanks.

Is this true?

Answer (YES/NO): NO